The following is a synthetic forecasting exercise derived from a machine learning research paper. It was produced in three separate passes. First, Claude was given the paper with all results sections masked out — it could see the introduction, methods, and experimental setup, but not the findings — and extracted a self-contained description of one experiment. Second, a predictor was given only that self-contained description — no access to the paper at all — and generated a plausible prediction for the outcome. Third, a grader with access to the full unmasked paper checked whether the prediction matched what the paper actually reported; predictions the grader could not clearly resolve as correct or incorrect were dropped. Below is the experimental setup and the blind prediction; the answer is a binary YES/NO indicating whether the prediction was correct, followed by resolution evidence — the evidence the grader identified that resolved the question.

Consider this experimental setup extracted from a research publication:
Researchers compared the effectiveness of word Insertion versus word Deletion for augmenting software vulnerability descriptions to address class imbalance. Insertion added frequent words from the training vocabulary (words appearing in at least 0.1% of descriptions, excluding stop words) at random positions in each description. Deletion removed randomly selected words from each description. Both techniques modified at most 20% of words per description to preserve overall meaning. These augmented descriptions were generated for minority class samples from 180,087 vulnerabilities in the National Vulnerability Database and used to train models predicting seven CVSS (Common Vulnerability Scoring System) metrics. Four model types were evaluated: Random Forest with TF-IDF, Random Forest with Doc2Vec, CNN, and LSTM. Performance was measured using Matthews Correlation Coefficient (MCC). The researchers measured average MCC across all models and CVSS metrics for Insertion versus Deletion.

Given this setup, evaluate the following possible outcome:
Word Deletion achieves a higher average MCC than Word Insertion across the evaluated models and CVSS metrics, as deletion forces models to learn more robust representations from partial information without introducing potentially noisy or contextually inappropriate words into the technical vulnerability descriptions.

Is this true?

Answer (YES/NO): NO